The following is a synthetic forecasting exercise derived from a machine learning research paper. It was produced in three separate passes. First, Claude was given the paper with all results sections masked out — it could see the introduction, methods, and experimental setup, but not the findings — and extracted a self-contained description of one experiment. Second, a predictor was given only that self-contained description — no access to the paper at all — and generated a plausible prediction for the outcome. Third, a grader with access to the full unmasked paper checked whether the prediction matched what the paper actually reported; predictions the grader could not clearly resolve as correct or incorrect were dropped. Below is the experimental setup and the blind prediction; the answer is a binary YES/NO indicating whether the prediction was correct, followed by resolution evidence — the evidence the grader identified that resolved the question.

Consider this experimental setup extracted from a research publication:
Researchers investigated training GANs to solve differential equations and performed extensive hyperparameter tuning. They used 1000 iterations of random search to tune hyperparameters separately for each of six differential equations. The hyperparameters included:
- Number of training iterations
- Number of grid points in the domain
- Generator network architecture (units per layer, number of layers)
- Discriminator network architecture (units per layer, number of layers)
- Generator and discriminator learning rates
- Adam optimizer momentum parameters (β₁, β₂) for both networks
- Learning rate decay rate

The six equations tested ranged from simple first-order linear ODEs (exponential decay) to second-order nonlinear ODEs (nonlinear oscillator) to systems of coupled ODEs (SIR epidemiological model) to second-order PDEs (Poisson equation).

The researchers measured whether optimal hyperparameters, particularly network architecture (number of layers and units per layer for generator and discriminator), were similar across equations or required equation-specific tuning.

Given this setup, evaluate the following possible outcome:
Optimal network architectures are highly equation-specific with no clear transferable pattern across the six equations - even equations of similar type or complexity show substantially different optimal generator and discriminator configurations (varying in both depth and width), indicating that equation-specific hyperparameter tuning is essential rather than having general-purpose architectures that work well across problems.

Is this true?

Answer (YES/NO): NO